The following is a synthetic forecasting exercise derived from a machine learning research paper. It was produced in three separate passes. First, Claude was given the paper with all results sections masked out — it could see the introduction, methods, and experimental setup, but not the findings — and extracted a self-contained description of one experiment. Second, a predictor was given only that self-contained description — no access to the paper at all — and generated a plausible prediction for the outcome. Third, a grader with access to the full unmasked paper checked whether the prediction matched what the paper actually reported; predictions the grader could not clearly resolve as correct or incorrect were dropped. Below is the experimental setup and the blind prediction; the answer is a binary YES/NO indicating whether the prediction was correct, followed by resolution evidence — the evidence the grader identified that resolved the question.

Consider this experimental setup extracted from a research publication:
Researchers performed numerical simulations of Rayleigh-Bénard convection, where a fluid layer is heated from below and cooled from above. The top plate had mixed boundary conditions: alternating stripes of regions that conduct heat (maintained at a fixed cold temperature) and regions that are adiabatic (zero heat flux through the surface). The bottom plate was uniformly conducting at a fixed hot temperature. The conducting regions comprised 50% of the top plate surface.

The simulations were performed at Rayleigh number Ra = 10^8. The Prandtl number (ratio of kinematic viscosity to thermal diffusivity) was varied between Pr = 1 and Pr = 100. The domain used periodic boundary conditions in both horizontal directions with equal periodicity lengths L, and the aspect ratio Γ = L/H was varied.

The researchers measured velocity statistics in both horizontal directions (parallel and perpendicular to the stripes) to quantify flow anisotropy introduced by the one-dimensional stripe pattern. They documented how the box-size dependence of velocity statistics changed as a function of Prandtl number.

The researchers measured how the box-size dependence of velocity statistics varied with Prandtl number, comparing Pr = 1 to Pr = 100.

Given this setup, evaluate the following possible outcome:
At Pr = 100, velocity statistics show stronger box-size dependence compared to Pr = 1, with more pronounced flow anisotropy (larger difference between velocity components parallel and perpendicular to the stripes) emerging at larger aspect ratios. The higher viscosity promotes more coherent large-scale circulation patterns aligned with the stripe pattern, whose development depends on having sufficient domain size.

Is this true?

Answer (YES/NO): YES